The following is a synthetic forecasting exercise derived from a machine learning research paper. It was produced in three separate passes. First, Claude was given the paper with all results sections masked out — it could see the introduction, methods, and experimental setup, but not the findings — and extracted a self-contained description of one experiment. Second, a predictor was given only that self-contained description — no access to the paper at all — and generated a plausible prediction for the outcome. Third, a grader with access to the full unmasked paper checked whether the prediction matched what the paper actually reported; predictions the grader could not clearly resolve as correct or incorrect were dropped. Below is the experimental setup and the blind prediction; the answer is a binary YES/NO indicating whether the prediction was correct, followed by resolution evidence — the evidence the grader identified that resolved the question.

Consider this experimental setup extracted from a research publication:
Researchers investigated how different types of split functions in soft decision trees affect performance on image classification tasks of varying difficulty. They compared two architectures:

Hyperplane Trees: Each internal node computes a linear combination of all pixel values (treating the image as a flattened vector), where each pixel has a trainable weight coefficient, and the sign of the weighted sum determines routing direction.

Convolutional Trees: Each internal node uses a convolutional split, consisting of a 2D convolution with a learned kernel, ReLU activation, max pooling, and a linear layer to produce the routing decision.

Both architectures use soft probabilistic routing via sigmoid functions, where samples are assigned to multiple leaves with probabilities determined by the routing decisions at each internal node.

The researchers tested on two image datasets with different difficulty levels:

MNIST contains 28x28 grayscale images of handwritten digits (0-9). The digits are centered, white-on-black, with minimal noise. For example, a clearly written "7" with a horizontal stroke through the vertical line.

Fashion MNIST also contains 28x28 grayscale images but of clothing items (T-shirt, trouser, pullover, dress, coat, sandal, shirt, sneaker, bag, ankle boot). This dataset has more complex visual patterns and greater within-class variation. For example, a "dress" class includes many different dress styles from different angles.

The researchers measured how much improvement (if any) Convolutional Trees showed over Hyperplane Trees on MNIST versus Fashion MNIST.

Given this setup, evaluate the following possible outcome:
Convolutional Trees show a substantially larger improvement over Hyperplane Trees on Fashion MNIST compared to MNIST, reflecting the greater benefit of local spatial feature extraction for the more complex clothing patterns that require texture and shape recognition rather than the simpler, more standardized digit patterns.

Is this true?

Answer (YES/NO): YES